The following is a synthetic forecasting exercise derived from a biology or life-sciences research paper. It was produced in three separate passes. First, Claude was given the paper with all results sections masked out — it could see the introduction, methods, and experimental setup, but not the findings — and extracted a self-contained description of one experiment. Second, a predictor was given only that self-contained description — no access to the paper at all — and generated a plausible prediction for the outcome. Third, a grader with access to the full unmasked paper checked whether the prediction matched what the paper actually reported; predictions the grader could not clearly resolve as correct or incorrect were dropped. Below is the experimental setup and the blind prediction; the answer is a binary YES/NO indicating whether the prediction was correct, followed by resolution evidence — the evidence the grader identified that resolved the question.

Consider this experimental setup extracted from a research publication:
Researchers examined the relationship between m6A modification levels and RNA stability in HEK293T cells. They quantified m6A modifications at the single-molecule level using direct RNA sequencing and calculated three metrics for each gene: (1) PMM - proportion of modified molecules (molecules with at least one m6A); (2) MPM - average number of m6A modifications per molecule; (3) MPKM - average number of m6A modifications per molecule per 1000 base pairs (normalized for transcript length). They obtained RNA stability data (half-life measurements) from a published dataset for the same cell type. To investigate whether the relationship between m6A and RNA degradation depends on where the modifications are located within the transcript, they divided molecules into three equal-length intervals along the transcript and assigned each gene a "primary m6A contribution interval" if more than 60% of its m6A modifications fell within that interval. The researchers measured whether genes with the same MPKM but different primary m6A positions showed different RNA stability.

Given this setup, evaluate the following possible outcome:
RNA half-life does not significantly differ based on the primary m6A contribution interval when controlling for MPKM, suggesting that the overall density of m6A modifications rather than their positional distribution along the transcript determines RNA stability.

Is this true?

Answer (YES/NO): YES